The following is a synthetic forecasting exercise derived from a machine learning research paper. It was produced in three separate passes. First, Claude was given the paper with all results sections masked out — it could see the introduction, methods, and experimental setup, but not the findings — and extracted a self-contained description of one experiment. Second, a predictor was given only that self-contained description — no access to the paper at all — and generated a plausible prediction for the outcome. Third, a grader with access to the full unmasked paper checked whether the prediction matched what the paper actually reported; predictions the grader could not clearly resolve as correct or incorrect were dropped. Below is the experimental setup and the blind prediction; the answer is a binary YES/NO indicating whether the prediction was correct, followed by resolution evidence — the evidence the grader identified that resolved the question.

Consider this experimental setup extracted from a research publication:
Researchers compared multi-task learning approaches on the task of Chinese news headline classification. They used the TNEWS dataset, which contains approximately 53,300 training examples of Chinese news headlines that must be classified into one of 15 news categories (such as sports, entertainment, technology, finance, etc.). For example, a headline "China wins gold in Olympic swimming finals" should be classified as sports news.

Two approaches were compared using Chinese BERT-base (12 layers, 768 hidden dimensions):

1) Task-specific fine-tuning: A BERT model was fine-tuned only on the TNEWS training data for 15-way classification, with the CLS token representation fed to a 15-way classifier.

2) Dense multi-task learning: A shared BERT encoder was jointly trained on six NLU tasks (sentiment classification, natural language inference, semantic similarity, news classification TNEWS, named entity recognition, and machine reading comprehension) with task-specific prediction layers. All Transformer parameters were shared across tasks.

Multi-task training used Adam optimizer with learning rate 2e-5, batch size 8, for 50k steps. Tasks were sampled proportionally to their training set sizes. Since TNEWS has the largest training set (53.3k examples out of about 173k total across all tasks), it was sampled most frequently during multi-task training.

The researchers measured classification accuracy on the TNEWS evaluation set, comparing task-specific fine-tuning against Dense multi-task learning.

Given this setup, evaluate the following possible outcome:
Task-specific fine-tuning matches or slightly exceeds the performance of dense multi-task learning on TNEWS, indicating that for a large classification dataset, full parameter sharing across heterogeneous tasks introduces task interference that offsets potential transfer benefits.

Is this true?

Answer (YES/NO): NO